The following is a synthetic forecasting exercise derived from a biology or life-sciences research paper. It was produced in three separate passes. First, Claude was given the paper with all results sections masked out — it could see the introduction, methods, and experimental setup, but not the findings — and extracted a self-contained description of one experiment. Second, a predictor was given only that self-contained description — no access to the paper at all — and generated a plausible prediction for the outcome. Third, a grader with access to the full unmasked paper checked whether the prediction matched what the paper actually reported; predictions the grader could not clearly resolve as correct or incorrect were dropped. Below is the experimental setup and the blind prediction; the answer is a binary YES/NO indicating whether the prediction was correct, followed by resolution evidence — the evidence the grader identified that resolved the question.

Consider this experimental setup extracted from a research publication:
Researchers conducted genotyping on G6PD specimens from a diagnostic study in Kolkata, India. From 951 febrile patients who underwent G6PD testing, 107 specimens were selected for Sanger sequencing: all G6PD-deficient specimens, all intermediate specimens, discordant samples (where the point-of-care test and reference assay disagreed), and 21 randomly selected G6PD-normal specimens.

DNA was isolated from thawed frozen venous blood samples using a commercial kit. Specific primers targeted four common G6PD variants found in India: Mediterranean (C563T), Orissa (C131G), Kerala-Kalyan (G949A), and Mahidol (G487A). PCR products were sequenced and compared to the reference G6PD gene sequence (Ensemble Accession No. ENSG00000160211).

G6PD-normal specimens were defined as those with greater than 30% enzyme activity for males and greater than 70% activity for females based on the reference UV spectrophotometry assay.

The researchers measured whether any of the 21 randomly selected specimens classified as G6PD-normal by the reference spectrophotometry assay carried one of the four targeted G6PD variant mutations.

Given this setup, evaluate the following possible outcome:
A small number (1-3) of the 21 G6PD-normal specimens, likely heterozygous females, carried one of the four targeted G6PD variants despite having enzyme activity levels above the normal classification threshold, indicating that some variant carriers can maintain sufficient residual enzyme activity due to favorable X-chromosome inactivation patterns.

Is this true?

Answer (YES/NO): NO